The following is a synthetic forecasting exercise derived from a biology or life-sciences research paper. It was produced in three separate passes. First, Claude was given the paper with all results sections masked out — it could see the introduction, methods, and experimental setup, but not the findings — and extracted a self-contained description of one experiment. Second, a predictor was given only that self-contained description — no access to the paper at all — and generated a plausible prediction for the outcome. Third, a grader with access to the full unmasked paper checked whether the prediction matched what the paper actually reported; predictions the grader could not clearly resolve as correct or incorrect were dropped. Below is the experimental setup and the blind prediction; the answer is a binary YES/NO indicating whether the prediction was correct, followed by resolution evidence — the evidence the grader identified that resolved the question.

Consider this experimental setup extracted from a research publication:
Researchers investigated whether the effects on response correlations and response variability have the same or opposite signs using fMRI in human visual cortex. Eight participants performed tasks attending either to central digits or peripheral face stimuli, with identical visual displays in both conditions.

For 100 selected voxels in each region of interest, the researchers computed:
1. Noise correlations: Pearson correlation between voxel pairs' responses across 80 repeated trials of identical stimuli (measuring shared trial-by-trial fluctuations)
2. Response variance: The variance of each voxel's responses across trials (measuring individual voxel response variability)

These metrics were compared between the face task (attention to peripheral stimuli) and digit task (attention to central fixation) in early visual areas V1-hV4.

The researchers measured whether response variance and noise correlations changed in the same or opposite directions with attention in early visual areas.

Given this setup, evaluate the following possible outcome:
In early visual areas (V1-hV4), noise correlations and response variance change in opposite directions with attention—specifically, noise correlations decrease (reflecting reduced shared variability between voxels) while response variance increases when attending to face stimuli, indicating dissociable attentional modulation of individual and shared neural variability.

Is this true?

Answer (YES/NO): YES